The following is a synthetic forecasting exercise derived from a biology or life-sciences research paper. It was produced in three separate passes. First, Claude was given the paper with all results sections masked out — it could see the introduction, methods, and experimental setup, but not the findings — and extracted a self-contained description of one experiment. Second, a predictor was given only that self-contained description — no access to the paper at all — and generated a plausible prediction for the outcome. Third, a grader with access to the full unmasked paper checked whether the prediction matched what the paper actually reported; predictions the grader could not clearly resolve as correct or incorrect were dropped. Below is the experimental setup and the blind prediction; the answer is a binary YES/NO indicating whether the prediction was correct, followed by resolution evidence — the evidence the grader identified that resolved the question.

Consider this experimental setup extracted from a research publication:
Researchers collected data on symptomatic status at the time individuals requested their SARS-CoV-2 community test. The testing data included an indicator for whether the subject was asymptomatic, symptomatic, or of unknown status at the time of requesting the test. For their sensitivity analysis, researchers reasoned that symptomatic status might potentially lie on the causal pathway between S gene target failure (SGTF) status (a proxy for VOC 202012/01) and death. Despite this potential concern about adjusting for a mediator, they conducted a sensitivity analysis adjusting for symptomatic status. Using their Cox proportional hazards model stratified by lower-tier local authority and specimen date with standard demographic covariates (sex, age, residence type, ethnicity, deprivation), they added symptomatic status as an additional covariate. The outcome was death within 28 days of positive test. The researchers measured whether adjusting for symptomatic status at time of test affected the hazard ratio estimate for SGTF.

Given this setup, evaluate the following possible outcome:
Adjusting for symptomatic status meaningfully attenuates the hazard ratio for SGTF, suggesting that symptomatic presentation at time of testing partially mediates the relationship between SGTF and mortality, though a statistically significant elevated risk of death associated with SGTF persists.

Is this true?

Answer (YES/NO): NO